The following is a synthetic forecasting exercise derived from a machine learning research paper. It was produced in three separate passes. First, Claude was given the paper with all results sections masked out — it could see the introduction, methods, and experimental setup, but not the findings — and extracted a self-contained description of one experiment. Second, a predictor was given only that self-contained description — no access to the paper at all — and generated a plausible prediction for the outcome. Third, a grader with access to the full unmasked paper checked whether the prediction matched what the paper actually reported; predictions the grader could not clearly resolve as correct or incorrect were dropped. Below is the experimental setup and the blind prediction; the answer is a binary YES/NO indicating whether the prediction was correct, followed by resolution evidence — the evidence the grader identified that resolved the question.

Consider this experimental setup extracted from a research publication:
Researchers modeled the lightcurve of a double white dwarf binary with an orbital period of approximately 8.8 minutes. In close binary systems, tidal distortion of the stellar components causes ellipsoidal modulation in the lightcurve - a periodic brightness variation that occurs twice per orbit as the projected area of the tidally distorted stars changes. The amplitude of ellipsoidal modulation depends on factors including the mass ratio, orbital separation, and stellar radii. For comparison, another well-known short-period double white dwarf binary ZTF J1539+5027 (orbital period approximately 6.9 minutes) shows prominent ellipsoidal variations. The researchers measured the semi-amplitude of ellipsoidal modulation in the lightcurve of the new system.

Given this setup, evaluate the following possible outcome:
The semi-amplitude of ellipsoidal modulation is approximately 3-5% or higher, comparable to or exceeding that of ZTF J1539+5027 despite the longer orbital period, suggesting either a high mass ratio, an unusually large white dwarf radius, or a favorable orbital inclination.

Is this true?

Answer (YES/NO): NO